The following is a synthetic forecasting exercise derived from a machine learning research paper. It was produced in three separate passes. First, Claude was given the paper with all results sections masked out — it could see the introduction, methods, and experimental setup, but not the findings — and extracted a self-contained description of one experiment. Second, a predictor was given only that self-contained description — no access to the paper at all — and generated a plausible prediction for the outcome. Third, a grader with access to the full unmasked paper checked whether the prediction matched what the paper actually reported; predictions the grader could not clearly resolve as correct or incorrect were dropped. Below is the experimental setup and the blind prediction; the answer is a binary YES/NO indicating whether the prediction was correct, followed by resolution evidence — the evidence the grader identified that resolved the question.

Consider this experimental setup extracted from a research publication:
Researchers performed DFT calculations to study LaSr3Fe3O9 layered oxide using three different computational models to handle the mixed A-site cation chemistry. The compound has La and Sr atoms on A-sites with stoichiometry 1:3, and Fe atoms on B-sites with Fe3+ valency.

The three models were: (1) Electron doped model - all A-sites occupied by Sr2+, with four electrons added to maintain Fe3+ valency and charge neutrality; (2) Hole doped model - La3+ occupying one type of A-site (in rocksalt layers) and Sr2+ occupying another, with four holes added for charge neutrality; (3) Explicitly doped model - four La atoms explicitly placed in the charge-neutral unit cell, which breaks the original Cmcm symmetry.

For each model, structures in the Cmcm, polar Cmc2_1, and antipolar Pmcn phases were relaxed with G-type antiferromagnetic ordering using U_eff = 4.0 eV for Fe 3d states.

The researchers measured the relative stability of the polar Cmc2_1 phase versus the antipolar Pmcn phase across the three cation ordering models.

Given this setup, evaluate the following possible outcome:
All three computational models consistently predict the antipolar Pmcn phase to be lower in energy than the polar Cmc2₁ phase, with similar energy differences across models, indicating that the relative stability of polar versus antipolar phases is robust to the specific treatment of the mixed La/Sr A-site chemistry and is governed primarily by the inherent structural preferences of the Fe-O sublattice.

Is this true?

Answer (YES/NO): NO